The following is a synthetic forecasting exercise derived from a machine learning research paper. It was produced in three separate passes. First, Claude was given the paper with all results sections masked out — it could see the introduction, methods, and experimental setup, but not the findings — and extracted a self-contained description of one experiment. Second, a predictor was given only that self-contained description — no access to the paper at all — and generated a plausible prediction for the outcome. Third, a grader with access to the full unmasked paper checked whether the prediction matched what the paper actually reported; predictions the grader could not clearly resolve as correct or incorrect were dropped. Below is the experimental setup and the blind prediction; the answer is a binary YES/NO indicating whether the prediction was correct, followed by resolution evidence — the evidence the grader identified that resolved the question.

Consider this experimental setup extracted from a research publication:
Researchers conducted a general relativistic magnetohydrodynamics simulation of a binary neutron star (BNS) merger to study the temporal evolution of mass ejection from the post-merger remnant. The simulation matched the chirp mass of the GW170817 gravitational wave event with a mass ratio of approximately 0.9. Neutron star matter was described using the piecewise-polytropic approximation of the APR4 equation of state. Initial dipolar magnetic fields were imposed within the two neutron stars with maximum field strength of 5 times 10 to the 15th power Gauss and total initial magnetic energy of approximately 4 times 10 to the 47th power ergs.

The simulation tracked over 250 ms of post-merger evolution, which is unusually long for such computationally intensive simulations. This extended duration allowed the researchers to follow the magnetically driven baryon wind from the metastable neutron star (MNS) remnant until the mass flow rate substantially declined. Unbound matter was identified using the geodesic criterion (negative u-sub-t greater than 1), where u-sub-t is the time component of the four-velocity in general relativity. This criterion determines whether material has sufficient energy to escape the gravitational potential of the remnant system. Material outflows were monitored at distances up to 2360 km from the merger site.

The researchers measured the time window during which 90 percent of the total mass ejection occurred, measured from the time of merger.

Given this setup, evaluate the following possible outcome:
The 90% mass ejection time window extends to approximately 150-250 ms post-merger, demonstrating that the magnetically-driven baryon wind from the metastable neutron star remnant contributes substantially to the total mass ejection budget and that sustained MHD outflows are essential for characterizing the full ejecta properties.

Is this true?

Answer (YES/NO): NO